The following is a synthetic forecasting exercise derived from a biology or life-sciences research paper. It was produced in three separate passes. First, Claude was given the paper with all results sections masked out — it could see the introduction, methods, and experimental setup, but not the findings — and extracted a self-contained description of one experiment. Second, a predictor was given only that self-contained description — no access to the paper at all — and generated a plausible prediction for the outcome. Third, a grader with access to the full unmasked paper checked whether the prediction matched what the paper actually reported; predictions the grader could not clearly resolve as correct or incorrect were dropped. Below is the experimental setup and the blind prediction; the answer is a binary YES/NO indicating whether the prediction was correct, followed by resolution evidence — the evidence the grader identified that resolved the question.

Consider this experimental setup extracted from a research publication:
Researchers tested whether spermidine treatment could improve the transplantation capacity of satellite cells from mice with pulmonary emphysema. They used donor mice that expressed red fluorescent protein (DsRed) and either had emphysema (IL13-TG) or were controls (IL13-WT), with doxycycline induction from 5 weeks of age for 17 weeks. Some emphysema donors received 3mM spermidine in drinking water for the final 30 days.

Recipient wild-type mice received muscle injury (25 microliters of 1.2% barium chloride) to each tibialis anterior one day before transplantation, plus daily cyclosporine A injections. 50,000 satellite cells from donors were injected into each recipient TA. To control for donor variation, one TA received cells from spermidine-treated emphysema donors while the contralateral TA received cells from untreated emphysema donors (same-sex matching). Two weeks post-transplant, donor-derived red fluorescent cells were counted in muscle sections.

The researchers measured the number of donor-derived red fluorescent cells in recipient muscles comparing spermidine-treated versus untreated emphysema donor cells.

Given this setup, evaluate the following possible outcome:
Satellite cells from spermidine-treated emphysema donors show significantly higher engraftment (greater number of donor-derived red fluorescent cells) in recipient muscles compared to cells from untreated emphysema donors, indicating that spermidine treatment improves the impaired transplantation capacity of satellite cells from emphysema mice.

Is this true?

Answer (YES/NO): YES